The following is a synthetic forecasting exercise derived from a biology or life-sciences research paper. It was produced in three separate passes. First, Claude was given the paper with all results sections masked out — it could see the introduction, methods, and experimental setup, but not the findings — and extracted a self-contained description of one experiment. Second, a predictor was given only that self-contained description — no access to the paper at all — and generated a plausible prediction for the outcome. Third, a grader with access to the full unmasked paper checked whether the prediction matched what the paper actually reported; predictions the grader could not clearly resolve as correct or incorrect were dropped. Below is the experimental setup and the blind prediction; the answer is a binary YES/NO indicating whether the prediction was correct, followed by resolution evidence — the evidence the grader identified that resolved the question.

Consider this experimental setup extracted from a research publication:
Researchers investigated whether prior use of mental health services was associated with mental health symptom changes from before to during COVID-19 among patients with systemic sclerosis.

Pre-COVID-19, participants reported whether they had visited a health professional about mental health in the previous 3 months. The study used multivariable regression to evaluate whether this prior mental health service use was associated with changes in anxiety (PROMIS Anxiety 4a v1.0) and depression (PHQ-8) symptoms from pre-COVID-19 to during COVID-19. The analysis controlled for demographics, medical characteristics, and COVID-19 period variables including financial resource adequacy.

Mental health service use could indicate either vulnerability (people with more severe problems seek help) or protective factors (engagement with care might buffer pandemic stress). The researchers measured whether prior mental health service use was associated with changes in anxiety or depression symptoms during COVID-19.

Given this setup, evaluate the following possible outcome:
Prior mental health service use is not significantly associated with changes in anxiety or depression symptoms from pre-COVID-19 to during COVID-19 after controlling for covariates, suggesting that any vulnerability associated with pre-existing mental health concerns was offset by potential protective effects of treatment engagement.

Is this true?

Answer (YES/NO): NO